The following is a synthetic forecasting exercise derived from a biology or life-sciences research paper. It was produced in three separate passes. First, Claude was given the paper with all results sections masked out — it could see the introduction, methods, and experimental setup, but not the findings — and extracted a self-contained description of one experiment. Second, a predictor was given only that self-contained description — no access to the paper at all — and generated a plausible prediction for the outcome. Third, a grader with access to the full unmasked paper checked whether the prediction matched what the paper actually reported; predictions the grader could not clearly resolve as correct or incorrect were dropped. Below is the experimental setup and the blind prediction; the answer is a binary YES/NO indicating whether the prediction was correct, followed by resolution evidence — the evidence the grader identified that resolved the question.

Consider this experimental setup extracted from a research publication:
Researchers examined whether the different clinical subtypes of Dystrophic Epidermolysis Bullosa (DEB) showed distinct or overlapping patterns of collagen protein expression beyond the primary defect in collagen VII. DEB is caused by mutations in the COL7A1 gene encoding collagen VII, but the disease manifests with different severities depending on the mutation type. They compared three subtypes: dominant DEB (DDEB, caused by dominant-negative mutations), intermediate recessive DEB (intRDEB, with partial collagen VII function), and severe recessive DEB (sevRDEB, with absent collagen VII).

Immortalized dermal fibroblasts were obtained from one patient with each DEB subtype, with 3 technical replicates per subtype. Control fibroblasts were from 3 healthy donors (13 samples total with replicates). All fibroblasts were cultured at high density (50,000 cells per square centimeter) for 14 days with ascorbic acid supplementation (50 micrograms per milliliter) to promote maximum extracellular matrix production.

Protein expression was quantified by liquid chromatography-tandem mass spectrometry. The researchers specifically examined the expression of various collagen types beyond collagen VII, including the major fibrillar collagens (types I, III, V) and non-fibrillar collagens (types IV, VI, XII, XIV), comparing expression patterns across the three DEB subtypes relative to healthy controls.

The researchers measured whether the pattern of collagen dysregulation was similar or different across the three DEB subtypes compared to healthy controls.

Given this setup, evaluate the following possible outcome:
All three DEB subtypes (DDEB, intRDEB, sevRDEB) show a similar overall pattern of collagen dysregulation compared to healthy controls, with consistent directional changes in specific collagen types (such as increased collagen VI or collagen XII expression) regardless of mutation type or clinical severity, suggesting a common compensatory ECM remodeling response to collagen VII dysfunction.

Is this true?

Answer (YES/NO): NO